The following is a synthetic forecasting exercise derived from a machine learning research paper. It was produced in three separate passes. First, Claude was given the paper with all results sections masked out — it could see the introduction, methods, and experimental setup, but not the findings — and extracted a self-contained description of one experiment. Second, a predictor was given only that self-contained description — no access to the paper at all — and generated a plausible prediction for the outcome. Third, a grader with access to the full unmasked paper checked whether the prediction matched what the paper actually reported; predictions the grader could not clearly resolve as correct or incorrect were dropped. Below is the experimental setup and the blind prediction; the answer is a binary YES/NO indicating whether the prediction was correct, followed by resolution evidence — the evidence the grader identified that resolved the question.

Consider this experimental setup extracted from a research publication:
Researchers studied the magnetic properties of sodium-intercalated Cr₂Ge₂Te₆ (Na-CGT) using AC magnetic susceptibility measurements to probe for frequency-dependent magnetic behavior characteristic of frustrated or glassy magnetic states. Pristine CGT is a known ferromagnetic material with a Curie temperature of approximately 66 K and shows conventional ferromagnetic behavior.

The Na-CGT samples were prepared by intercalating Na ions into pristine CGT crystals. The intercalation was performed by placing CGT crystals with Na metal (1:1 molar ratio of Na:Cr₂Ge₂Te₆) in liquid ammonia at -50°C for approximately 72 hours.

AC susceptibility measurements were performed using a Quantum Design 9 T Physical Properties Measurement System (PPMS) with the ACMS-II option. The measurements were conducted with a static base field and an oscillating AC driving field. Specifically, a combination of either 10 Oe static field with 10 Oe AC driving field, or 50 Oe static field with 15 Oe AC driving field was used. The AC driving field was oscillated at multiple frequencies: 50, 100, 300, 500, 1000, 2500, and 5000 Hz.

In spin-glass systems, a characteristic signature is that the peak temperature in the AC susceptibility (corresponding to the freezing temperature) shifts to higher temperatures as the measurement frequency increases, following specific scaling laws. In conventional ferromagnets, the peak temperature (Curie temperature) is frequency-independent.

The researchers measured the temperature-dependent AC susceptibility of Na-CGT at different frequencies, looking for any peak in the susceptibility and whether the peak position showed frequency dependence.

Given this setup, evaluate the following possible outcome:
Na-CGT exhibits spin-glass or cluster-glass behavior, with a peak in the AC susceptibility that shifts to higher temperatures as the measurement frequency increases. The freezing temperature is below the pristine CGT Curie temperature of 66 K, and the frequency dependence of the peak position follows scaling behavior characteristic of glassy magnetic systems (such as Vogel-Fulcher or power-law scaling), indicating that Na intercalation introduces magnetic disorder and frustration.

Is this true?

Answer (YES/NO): YES